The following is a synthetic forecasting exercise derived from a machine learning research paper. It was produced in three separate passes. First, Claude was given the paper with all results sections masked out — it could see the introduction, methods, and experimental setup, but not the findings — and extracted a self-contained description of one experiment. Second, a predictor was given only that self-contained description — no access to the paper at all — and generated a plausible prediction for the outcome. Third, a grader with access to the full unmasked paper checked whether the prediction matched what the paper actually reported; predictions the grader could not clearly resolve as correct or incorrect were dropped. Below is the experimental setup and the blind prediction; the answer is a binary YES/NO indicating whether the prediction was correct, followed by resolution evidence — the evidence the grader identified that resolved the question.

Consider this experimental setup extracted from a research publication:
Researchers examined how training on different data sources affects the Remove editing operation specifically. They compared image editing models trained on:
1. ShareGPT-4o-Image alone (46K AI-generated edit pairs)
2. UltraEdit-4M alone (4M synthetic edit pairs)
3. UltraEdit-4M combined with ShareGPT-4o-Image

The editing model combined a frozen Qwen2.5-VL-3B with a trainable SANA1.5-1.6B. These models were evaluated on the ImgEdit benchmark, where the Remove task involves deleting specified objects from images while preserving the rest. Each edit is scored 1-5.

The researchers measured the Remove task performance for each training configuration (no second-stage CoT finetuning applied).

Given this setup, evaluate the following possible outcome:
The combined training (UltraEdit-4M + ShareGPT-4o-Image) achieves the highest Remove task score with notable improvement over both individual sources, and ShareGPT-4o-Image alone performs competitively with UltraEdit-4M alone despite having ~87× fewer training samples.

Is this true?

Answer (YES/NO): YES